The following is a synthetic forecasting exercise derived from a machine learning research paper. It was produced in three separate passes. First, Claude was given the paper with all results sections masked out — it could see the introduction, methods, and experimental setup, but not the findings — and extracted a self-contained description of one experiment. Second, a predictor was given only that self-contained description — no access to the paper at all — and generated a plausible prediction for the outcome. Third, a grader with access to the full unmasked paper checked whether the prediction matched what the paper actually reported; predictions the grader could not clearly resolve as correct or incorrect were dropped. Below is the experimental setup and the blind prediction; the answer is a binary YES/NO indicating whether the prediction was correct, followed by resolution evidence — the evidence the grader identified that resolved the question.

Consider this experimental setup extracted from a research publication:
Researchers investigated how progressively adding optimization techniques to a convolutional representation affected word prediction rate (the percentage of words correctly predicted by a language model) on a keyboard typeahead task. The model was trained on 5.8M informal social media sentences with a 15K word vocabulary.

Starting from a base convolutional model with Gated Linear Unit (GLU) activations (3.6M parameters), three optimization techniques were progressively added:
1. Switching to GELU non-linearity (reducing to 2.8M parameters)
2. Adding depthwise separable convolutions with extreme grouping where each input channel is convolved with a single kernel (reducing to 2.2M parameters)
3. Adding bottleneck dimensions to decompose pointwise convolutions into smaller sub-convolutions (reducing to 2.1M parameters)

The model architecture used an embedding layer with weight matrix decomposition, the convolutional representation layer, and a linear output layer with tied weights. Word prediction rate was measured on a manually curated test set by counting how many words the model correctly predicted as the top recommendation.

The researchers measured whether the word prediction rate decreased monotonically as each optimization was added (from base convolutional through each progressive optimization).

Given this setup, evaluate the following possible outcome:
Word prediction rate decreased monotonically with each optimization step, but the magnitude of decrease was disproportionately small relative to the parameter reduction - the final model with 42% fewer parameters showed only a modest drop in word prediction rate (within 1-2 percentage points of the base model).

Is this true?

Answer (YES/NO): NO